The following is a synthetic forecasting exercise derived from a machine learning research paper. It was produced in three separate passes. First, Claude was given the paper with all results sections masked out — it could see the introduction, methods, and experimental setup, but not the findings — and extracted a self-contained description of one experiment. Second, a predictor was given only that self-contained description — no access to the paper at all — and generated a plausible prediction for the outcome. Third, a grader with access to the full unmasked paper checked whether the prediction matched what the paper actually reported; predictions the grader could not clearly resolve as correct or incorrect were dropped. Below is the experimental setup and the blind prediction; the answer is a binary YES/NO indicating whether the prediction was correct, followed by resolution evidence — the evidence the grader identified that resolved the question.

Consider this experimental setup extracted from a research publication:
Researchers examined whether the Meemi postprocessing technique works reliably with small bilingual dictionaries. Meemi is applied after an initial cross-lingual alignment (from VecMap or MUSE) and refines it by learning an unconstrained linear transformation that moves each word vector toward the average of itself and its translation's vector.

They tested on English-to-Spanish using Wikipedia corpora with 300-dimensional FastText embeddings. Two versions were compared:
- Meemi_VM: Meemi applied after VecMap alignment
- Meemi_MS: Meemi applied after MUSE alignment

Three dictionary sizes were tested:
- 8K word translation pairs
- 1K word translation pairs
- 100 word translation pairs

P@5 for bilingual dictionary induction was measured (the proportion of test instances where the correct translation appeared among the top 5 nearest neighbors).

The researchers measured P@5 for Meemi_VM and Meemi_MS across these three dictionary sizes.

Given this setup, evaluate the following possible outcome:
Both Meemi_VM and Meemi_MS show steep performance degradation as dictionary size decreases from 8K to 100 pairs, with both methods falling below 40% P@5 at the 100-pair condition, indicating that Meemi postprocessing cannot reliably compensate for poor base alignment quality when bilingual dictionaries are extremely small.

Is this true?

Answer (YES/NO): YES